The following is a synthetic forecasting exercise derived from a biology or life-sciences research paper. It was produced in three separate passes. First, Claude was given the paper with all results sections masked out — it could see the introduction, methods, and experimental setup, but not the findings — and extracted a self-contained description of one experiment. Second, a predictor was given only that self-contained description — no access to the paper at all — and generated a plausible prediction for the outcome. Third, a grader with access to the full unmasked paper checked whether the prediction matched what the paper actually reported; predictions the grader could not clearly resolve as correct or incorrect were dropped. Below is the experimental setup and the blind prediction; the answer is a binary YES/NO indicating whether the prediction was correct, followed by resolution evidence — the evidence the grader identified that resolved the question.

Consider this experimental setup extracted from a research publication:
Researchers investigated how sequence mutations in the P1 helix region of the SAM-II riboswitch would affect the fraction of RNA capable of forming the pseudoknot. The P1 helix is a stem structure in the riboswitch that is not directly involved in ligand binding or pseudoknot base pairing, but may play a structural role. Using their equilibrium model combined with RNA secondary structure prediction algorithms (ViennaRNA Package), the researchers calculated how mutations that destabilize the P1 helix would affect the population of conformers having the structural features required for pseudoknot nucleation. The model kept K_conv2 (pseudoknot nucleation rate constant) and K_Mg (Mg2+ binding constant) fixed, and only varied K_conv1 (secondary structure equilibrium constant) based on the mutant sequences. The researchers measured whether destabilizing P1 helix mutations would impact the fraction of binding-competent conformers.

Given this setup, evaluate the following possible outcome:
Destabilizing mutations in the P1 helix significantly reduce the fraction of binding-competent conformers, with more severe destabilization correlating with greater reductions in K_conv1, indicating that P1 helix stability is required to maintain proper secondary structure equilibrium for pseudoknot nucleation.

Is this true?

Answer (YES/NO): YES